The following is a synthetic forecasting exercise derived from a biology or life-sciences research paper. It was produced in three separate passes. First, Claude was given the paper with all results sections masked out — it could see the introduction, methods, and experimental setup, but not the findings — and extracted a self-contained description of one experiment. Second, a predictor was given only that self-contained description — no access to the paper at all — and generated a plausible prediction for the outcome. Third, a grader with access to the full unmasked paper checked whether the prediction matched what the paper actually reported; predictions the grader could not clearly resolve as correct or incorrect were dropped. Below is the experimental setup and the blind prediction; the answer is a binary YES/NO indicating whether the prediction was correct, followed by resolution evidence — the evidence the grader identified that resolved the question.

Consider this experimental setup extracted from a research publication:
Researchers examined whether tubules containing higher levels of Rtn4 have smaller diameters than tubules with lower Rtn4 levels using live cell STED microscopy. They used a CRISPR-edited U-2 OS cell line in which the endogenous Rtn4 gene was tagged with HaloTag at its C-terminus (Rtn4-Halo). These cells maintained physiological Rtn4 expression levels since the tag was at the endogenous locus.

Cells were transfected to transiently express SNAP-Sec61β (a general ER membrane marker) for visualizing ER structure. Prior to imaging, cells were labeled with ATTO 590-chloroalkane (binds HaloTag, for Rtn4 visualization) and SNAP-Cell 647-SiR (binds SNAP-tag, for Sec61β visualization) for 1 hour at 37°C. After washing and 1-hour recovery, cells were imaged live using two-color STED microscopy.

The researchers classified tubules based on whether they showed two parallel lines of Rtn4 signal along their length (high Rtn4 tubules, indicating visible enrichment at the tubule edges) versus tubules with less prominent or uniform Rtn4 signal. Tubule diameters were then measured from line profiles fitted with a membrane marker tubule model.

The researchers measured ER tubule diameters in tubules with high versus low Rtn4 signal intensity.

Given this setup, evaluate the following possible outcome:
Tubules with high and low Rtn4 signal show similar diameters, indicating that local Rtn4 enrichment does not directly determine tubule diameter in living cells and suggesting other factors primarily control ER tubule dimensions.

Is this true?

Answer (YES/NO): NO